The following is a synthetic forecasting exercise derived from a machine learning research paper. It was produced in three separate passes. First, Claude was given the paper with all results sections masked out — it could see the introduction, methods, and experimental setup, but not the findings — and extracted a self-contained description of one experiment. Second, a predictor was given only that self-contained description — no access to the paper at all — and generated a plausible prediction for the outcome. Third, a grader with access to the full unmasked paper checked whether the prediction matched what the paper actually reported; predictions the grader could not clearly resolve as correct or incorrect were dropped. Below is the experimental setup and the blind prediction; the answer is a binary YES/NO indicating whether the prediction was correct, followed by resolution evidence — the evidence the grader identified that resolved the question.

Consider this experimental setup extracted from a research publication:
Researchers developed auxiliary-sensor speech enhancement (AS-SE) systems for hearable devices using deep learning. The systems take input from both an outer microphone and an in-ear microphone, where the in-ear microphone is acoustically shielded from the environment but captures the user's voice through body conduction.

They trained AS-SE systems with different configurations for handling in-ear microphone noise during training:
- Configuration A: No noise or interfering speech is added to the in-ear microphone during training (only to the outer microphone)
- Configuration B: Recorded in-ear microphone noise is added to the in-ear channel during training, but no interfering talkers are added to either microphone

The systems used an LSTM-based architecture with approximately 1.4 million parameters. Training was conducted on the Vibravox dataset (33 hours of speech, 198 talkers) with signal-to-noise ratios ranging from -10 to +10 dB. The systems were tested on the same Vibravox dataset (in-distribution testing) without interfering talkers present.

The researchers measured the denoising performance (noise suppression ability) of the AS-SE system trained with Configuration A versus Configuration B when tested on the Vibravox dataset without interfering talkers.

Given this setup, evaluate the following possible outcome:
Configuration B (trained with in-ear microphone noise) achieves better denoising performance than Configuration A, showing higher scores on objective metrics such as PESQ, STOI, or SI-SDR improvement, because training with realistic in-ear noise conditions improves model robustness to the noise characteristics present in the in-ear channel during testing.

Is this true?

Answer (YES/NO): YES